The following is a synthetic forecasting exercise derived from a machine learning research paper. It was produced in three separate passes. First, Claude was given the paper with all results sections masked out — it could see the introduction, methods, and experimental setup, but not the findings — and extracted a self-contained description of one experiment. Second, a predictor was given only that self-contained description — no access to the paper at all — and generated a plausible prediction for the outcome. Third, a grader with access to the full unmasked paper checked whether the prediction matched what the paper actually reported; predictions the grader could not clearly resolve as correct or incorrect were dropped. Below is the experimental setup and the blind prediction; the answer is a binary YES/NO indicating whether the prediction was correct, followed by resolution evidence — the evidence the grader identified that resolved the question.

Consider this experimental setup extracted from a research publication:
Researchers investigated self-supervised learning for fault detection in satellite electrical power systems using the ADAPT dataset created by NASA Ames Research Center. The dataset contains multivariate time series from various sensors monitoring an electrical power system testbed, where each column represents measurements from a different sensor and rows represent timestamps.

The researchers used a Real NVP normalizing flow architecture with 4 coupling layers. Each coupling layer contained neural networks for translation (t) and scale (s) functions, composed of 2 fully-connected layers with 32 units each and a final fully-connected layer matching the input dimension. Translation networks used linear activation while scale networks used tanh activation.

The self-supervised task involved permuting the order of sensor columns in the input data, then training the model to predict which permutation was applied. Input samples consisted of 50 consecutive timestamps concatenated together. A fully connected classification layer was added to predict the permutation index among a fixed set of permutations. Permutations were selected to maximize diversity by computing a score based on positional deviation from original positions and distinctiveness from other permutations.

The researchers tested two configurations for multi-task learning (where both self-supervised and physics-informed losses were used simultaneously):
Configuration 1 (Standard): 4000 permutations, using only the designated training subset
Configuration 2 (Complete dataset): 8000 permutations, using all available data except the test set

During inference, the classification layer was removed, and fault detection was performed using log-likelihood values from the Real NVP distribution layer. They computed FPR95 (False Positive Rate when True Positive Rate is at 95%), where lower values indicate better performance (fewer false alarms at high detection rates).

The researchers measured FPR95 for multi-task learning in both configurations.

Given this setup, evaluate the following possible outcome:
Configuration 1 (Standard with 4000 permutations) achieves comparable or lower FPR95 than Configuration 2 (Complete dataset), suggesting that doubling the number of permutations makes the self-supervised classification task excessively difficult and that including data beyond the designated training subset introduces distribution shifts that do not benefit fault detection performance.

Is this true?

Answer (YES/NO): YES